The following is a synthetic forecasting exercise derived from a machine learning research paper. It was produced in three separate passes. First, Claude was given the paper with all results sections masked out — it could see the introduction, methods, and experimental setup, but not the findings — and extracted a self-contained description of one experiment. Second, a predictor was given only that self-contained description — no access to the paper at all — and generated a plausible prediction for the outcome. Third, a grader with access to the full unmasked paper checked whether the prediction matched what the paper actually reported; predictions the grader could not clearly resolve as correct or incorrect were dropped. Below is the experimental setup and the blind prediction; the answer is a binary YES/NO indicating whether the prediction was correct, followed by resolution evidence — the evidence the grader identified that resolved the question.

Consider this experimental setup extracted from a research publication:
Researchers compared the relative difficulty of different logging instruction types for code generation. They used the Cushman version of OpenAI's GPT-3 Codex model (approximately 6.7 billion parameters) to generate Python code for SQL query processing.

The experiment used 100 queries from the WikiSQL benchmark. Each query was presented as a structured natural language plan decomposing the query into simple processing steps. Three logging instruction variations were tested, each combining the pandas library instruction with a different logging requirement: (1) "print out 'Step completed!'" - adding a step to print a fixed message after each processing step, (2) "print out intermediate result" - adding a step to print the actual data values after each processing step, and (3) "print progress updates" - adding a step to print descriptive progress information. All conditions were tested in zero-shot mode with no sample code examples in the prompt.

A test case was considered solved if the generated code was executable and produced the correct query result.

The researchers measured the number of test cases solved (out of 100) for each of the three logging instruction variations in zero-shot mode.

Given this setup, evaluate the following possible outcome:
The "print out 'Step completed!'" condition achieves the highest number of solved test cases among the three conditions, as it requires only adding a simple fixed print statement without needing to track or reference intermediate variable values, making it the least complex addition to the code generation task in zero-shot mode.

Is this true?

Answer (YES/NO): NO